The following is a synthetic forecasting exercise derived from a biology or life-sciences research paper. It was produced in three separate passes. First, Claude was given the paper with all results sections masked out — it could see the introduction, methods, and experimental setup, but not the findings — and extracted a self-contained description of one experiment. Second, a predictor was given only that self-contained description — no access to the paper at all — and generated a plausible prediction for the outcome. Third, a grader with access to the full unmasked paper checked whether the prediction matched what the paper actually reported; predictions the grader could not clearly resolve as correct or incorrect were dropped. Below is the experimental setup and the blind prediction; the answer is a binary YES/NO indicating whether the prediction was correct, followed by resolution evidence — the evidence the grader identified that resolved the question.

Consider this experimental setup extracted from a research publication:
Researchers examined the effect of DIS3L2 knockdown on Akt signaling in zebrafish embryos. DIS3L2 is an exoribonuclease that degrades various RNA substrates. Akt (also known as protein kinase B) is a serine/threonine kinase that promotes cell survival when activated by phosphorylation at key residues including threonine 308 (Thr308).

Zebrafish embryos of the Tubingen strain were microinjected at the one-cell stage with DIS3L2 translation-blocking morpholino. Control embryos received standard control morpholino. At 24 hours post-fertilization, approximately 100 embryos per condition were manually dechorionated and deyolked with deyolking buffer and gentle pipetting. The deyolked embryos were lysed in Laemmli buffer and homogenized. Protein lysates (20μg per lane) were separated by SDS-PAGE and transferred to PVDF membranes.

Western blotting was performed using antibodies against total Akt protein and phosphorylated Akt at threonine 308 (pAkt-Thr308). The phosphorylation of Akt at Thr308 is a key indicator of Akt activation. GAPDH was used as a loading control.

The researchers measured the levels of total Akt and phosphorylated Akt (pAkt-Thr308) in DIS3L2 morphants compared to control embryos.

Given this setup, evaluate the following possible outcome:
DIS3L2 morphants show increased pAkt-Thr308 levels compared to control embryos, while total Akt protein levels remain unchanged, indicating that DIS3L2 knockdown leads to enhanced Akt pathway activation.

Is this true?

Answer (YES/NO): NO